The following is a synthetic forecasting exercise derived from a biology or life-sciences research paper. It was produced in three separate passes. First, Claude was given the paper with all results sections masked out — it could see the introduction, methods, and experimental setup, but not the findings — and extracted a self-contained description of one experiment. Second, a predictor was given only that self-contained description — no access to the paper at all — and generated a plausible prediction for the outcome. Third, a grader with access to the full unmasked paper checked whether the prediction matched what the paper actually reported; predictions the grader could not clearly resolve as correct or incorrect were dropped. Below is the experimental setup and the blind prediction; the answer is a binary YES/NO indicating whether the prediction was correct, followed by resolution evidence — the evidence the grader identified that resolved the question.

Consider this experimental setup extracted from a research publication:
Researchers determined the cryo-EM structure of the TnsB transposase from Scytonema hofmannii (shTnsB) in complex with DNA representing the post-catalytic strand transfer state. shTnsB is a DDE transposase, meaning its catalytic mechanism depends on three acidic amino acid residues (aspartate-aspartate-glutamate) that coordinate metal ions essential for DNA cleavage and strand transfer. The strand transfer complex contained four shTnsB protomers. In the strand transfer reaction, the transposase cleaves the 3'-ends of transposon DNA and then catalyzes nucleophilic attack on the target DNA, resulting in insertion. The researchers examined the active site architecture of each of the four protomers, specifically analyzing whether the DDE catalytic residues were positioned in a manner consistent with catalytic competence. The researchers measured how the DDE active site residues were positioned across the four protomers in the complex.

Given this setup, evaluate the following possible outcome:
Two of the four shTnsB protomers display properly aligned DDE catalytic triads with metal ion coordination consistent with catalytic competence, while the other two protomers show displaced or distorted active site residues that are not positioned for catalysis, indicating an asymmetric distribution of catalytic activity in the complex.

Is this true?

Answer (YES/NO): YES